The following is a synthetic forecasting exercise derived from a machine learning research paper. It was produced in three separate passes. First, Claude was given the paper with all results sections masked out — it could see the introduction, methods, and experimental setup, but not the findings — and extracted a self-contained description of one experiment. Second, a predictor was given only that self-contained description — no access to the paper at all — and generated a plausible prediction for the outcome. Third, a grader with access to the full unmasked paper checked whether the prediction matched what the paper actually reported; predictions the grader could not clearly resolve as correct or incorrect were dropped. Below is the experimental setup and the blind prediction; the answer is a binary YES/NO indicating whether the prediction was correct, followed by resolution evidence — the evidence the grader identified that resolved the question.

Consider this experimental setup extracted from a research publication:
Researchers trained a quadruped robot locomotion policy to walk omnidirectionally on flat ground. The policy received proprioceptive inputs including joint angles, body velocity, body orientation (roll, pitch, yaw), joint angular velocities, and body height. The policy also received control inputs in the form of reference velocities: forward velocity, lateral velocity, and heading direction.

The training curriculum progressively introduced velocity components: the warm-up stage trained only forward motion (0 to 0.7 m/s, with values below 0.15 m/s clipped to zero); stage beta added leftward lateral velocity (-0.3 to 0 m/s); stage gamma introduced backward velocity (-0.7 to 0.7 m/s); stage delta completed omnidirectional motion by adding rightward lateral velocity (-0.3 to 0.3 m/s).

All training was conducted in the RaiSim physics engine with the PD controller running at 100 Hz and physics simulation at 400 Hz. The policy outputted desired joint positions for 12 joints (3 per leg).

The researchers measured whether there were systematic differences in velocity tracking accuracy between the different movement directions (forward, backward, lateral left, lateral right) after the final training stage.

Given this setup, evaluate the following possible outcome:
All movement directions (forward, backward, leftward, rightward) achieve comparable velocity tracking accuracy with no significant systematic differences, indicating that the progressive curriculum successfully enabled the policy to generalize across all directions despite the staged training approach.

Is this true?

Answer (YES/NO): NO